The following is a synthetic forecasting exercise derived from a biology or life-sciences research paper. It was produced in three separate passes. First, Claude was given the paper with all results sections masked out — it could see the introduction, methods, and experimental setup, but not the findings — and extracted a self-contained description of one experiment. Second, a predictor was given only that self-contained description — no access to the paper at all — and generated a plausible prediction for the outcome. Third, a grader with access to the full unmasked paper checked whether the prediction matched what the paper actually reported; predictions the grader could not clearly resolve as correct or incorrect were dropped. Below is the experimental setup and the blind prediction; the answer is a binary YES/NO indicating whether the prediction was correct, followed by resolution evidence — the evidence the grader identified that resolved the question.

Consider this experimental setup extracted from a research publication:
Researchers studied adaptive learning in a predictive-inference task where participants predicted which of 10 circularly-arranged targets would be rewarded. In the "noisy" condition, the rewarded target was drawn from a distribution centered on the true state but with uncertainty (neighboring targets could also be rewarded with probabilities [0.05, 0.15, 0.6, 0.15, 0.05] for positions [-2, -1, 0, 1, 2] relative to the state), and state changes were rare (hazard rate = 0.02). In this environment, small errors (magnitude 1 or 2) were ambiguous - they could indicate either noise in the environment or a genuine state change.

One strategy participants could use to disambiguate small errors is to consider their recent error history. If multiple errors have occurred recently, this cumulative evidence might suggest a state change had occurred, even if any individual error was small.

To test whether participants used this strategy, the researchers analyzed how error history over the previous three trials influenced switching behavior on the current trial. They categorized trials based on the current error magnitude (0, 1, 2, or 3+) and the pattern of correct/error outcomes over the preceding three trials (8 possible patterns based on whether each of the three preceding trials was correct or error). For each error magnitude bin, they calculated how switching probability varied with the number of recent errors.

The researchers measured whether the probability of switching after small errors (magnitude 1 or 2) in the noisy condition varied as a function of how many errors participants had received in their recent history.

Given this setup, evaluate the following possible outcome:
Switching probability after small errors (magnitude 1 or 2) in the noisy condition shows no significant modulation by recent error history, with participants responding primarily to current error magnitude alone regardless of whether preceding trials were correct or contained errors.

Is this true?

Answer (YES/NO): NO